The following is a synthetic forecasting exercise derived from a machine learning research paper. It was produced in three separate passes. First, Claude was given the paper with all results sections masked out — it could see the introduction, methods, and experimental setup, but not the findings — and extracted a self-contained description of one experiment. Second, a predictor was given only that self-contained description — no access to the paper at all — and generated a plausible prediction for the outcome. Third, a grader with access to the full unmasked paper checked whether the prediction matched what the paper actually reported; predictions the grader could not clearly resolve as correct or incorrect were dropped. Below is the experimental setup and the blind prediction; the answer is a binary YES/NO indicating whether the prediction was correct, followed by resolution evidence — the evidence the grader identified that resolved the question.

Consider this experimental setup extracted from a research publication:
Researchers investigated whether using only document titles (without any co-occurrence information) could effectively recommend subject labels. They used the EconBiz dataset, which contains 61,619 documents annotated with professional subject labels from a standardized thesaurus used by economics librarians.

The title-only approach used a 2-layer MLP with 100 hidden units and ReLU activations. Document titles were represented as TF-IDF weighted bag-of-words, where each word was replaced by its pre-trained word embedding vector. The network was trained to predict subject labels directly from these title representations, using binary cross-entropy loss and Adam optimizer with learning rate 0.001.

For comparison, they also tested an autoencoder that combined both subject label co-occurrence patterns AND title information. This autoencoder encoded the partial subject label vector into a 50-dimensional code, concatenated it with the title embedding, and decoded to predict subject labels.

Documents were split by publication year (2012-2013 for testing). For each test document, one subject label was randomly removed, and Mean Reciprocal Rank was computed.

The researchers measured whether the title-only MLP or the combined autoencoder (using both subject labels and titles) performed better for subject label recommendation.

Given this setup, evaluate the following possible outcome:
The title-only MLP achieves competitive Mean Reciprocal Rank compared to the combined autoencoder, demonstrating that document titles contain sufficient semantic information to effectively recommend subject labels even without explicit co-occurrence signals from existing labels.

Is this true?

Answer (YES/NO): NO